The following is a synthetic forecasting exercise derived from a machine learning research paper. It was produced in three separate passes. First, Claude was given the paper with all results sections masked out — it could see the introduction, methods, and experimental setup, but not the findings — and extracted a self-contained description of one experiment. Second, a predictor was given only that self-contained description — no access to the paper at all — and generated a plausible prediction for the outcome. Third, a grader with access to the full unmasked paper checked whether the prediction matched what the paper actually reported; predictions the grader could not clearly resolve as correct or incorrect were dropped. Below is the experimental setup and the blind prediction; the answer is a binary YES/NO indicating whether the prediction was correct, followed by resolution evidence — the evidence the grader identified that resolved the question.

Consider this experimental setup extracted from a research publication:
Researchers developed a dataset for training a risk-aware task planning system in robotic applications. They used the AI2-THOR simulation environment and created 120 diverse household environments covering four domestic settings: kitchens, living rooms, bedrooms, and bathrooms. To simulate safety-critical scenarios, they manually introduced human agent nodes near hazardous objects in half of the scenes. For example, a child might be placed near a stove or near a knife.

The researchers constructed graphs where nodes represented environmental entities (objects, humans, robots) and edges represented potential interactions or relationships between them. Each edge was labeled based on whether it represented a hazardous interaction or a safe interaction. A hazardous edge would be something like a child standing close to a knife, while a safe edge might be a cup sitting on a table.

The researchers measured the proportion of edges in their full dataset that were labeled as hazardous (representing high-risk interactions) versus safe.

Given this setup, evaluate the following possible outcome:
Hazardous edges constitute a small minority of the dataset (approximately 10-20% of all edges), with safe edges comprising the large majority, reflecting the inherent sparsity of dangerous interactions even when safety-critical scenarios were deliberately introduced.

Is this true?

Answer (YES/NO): NO